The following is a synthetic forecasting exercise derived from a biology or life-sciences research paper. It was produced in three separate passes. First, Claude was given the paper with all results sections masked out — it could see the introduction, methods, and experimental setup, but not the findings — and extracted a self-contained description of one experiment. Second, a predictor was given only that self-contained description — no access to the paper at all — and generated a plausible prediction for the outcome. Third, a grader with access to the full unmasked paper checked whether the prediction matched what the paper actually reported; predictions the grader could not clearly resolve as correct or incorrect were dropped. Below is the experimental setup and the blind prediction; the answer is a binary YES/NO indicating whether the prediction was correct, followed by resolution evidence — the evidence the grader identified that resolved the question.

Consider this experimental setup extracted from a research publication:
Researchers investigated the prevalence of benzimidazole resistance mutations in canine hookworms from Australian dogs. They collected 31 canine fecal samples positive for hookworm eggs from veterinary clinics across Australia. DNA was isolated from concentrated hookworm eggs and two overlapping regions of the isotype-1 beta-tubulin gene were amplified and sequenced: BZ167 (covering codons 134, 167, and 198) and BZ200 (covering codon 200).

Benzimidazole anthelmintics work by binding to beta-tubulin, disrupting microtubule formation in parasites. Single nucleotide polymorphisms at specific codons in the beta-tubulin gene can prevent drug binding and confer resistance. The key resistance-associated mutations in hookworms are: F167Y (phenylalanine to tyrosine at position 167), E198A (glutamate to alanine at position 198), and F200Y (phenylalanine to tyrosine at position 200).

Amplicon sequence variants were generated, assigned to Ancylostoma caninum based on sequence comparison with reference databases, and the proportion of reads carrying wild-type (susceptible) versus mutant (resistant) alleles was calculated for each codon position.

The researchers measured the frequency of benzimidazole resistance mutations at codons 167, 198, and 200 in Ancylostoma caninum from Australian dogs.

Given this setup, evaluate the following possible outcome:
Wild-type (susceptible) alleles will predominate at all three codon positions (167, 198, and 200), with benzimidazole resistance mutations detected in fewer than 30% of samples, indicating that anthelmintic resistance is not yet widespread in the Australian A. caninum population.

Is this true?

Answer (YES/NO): YES